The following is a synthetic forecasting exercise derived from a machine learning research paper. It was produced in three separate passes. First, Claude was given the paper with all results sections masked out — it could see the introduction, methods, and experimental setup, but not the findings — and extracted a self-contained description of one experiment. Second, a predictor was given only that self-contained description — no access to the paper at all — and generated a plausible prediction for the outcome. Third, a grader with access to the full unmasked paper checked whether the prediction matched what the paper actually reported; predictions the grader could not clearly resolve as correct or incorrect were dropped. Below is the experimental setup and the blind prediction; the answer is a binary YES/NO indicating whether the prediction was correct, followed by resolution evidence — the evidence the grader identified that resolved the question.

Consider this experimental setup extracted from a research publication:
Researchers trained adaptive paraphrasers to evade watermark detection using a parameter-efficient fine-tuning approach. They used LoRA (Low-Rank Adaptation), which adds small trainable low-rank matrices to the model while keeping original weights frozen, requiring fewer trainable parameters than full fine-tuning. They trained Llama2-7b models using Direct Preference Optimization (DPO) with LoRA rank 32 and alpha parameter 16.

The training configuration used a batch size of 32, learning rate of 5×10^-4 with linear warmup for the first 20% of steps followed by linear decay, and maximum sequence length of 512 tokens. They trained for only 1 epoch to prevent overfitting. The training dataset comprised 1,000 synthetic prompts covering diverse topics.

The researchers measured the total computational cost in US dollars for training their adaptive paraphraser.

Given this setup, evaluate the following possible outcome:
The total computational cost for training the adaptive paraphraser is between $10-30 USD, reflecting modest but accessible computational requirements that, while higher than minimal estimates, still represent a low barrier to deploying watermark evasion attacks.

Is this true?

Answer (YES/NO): NO